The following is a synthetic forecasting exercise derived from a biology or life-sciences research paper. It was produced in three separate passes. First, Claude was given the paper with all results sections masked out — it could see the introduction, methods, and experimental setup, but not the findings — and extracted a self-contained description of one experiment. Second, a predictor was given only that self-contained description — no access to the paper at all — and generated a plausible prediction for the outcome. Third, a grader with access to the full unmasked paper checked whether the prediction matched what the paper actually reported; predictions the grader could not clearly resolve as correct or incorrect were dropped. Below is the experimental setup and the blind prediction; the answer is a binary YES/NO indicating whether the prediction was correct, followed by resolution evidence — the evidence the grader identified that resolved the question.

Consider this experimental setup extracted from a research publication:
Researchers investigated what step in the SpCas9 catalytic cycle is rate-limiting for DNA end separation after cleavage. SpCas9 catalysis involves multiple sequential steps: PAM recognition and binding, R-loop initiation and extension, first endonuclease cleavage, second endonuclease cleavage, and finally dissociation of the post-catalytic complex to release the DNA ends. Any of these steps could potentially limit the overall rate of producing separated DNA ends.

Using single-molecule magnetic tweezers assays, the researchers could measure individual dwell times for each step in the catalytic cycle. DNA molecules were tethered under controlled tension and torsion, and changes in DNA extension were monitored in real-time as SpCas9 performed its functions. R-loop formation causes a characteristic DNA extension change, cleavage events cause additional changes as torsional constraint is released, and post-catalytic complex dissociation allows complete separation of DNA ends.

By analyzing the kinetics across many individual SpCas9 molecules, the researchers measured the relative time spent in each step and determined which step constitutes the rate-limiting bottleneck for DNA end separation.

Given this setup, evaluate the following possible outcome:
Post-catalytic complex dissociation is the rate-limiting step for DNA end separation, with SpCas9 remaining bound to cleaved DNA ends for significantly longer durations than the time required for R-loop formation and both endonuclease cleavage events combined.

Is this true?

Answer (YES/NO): YES